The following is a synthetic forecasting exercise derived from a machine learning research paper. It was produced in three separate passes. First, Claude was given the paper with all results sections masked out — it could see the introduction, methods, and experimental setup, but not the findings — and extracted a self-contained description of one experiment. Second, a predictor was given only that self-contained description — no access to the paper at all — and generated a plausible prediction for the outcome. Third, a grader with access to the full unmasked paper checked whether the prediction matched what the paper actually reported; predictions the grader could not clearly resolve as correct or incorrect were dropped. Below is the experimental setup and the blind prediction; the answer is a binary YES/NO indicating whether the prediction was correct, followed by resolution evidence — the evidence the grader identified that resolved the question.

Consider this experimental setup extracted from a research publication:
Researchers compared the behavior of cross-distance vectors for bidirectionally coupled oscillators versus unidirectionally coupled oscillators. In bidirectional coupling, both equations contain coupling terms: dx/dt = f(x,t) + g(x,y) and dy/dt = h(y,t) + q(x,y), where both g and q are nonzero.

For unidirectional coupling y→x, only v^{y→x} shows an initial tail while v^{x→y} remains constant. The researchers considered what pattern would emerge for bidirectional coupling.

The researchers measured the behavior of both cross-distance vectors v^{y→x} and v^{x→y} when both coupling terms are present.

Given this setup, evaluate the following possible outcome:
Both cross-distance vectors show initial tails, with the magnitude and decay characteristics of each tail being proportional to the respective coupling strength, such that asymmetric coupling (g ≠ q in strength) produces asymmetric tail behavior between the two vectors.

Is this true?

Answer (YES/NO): YES